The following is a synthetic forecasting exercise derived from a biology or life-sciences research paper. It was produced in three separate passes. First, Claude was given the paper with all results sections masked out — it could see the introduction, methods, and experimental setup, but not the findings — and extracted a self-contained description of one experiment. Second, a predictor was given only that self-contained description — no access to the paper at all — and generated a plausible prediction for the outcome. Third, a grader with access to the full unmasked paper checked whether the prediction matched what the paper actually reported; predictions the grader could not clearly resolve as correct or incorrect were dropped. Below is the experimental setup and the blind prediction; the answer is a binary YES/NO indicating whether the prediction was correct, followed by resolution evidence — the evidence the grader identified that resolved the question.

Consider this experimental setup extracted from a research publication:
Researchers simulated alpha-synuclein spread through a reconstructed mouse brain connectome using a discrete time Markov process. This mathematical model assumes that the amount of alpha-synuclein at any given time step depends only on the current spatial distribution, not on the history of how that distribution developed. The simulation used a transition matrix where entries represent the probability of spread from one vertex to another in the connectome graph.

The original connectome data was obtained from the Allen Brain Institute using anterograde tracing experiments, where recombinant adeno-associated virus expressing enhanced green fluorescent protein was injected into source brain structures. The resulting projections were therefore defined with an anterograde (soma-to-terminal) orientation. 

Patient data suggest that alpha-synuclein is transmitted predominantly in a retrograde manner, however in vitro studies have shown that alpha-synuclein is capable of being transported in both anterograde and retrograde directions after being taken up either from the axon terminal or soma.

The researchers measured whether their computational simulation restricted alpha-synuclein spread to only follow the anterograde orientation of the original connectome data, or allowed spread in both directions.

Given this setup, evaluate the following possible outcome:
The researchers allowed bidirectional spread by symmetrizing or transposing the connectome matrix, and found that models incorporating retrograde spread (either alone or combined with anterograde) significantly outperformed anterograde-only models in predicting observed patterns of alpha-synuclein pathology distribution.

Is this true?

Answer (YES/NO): NO